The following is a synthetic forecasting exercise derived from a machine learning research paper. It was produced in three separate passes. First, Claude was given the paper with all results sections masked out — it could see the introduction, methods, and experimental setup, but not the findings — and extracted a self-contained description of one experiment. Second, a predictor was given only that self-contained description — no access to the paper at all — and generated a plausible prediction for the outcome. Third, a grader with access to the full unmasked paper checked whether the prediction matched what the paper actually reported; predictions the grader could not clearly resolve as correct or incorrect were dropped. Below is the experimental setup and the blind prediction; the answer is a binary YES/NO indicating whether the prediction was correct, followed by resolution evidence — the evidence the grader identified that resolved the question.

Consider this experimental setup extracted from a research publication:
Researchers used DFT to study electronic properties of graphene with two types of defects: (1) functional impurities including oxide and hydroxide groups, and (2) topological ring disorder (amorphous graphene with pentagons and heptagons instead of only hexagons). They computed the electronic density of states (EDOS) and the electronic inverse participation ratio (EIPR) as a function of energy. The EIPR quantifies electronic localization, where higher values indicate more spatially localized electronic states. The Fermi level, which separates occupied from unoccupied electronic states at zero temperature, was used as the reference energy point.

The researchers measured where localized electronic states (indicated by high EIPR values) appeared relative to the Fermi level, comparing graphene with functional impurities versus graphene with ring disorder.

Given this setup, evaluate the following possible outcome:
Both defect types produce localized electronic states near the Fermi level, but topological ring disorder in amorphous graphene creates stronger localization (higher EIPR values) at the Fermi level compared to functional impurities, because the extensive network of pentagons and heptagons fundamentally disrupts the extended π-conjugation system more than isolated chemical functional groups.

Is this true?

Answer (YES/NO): NO